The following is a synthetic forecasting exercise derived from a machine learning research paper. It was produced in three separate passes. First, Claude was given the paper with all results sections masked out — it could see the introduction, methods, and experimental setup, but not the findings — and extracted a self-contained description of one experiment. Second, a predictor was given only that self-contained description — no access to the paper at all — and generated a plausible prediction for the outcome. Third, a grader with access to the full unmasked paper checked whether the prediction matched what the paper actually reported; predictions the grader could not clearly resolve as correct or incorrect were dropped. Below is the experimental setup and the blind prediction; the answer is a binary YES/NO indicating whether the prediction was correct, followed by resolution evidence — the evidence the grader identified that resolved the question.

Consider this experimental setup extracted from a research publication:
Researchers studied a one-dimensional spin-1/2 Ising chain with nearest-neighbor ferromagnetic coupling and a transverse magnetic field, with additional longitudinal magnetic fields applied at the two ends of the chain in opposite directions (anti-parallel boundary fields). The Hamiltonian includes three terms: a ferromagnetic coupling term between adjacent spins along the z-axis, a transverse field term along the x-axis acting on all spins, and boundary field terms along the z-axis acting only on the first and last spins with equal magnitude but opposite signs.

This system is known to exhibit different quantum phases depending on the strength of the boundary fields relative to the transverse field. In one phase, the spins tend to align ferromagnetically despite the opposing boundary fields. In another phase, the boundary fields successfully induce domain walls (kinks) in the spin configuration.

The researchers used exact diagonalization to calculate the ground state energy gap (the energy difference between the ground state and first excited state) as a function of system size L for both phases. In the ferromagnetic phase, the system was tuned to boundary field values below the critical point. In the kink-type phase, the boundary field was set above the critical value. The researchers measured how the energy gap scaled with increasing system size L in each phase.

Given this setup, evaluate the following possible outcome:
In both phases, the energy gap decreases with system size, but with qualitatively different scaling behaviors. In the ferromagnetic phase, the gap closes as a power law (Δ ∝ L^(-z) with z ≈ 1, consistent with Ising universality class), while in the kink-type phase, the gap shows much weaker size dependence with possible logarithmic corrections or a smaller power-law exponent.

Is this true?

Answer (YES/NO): NO